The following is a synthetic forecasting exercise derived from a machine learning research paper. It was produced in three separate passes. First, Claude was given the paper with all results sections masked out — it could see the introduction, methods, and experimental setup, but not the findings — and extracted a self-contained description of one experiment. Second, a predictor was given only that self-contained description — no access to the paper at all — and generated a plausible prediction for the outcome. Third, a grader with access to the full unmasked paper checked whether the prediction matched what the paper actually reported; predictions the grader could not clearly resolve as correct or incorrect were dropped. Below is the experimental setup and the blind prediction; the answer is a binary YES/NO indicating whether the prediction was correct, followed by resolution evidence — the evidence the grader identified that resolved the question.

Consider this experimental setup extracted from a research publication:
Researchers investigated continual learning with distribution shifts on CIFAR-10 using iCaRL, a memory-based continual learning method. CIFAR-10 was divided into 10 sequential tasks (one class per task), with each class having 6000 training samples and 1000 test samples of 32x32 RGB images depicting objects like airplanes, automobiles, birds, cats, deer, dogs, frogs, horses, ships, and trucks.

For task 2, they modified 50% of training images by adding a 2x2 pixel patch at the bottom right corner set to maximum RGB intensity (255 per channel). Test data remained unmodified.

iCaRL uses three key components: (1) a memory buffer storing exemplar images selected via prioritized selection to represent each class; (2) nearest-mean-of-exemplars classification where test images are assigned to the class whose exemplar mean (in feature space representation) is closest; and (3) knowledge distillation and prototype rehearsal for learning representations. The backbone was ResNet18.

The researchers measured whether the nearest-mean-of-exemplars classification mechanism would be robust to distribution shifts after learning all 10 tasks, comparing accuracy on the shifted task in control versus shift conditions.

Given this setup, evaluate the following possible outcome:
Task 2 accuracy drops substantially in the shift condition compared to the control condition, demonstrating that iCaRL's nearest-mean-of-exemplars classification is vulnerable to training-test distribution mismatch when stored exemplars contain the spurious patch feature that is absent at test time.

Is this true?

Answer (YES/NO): YES